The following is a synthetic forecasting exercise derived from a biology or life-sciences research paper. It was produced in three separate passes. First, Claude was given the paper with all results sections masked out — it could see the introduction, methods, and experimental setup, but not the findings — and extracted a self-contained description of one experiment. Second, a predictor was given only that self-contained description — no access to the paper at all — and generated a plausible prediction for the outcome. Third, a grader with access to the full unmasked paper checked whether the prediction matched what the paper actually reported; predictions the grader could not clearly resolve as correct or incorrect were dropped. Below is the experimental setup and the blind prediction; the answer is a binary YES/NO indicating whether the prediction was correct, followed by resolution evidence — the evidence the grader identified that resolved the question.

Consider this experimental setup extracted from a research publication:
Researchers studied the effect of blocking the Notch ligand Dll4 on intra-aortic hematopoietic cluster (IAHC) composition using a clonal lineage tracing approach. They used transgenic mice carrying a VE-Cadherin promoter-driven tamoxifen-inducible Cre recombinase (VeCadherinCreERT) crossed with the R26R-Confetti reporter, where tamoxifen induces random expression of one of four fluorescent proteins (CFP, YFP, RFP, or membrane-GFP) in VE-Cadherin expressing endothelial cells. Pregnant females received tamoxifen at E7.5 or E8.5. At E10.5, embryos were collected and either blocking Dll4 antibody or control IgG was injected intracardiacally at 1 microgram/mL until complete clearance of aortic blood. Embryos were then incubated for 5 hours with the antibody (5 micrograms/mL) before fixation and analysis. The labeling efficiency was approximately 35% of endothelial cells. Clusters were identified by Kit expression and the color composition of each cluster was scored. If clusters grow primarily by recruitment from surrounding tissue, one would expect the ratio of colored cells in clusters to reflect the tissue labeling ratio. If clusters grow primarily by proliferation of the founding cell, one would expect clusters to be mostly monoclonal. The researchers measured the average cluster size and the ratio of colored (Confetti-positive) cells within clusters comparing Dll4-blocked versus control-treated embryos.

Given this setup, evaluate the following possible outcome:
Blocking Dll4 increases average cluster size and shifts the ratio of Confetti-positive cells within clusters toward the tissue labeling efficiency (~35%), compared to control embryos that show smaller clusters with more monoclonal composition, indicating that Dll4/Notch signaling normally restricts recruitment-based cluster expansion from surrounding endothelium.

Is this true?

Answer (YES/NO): NO